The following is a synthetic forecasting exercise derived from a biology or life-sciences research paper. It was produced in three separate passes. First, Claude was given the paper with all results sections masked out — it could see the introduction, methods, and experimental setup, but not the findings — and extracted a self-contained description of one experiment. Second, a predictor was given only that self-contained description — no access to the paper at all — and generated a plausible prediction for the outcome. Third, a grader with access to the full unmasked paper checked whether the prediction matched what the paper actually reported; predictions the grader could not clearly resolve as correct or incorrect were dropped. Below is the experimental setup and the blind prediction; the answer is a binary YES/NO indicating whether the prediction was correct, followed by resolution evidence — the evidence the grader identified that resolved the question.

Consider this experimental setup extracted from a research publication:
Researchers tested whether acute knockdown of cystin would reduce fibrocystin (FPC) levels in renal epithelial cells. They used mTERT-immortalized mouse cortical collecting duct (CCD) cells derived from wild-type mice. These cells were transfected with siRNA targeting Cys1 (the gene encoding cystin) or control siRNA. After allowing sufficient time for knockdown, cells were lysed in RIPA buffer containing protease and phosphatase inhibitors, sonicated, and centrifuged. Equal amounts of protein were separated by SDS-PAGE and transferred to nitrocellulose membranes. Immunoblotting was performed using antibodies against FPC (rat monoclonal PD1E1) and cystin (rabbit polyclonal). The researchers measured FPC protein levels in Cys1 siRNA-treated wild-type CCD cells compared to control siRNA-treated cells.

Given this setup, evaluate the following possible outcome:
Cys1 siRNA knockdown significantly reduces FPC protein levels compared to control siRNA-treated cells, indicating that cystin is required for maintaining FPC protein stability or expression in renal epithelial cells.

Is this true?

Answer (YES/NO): YES